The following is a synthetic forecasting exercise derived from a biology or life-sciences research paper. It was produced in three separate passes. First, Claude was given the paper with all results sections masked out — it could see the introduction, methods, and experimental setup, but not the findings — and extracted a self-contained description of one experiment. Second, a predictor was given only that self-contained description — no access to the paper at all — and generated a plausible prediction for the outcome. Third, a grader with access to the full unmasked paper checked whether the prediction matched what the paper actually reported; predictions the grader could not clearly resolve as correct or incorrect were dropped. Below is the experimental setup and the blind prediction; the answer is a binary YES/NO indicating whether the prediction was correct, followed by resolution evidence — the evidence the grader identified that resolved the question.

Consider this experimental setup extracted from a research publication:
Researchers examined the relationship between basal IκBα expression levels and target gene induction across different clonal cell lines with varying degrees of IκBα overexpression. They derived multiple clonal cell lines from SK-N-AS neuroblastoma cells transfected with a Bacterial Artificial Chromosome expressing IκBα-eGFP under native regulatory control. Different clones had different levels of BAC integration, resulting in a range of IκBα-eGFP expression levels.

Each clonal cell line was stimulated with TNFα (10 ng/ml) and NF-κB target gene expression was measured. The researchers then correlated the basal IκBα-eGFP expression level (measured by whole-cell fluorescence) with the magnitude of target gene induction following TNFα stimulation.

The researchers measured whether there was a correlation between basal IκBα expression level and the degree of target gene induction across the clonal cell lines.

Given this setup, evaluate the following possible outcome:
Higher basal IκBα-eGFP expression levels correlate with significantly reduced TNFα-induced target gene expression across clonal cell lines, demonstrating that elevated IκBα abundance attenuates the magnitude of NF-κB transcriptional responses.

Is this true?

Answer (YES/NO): YES